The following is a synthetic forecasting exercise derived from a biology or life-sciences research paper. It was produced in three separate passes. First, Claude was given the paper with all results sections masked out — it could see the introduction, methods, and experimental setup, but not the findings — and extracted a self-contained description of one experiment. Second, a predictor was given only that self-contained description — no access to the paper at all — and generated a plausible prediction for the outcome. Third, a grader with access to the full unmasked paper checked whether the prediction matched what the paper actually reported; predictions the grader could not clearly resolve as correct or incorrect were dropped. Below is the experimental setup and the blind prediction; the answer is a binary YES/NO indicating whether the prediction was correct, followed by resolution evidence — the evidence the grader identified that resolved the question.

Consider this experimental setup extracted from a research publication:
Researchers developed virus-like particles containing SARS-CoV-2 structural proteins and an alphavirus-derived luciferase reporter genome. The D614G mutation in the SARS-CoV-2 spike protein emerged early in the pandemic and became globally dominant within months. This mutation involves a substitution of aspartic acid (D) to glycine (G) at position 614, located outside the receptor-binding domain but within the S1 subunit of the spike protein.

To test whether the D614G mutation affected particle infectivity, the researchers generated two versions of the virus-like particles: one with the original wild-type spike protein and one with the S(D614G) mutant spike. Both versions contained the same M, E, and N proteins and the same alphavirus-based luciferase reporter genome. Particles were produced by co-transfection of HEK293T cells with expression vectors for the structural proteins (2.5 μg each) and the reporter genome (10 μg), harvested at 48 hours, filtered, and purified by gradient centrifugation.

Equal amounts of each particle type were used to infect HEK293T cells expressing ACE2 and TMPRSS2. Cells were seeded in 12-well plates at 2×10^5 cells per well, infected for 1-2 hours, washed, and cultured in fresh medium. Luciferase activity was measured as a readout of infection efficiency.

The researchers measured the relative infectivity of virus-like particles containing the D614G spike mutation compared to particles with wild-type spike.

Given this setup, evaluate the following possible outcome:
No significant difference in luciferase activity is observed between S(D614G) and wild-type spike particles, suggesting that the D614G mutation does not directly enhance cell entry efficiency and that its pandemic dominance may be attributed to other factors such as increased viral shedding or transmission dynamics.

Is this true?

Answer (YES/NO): NO